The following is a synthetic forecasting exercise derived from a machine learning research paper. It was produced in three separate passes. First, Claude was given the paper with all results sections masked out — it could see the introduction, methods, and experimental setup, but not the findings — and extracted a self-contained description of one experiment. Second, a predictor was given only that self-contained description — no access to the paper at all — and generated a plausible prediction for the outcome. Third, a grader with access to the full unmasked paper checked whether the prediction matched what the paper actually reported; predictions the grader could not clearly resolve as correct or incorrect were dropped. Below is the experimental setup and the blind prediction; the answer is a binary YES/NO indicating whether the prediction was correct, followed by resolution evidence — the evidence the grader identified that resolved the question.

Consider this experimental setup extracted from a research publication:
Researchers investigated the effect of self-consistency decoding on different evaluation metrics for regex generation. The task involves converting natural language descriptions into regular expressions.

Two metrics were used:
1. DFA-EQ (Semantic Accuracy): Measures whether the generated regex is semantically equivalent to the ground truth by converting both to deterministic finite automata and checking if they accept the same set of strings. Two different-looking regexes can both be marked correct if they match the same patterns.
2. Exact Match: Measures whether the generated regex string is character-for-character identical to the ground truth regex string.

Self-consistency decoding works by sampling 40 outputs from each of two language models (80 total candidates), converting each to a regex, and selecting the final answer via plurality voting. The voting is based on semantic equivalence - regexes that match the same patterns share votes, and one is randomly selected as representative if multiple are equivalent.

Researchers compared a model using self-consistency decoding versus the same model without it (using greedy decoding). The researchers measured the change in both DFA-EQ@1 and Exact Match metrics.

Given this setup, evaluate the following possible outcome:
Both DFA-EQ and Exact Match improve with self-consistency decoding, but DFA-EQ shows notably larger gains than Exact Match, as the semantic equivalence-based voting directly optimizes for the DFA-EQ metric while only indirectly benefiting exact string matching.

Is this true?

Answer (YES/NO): NO